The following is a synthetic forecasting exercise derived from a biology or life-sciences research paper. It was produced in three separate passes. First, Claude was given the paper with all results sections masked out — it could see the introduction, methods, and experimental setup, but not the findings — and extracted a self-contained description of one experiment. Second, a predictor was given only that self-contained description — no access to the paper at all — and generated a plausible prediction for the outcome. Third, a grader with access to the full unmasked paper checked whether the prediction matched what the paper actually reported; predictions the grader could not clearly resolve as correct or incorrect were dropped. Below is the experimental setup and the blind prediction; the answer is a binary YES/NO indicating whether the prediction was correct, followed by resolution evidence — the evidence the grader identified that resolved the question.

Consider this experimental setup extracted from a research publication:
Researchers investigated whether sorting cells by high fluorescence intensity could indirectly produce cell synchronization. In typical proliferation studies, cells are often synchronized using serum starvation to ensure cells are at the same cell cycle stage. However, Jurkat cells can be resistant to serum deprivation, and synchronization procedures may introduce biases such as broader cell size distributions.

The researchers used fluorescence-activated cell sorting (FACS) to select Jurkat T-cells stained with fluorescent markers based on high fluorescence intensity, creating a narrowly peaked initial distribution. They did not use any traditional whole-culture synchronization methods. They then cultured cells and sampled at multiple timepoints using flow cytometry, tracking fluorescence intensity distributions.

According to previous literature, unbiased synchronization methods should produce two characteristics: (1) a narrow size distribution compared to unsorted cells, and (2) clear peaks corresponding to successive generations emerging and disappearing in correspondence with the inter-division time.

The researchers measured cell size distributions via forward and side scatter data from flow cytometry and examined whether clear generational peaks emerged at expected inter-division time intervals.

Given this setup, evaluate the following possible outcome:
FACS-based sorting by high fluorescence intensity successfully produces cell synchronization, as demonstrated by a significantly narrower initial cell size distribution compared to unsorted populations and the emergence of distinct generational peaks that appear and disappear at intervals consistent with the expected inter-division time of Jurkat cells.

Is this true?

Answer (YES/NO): YES